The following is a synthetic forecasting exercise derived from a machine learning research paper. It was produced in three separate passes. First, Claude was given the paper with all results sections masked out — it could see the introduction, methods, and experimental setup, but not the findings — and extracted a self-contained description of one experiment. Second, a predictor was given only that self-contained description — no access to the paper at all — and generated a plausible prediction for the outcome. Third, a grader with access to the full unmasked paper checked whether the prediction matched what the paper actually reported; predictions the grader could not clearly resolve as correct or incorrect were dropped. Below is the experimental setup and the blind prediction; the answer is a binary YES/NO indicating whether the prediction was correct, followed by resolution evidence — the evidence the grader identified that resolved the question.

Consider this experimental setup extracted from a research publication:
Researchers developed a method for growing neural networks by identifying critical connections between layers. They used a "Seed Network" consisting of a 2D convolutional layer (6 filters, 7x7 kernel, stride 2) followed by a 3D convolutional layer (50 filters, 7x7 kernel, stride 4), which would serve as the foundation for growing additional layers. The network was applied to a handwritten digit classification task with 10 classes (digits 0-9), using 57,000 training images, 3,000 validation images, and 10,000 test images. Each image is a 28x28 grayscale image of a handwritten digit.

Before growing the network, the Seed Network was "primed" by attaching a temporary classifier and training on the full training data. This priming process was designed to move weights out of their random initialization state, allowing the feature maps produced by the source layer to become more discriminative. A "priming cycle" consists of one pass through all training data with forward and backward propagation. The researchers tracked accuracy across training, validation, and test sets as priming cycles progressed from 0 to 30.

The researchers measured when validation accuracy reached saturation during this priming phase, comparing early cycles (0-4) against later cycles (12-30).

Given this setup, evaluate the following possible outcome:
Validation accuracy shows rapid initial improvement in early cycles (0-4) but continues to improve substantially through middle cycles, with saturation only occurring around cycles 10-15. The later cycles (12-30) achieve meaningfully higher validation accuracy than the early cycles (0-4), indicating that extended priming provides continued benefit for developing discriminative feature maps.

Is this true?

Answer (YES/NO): NO